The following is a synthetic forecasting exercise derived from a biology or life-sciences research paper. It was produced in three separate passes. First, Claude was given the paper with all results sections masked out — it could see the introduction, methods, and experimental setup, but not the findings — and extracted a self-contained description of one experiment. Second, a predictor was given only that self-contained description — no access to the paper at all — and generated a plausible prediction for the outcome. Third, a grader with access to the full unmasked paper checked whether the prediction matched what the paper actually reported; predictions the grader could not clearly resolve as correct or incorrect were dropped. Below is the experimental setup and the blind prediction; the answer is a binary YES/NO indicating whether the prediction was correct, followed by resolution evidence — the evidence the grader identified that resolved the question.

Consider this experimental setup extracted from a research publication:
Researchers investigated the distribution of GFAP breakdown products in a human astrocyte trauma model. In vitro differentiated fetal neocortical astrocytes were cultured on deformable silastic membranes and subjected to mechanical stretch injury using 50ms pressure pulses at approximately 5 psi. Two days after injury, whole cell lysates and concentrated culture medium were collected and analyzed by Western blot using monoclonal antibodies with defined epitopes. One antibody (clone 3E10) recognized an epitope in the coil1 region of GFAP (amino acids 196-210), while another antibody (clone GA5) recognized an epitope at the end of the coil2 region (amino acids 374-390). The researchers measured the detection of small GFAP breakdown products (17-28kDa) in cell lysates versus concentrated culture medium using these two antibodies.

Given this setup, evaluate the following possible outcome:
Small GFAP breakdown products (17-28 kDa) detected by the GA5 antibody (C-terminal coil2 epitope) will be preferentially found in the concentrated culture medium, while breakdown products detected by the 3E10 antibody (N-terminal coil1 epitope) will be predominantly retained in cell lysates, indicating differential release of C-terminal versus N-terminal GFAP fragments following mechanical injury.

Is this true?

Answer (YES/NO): NO